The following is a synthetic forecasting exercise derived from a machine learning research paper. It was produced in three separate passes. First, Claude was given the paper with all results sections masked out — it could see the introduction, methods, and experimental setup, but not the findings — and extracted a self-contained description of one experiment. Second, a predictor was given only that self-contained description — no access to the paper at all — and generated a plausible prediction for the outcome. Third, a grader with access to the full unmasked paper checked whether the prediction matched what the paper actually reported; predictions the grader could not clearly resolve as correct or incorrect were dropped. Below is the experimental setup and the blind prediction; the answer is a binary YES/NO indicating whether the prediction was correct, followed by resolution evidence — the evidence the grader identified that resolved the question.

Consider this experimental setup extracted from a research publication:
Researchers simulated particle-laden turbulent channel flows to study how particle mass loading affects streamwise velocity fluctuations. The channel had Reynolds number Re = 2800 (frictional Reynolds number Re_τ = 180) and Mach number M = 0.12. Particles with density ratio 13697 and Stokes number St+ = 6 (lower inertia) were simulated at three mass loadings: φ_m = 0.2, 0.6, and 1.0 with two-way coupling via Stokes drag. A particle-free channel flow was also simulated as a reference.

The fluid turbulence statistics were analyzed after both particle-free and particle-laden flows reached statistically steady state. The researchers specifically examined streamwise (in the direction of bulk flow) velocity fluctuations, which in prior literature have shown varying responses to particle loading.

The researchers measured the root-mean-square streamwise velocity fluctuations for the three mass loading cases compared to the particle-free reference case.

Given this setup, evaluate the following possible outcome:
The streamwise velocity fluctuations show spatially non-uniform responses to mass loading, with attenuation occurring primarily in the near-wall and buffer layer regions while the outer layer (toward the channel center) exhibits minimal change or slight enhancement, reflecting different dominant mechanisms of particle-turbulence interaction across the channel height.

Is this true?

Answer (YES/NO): NO